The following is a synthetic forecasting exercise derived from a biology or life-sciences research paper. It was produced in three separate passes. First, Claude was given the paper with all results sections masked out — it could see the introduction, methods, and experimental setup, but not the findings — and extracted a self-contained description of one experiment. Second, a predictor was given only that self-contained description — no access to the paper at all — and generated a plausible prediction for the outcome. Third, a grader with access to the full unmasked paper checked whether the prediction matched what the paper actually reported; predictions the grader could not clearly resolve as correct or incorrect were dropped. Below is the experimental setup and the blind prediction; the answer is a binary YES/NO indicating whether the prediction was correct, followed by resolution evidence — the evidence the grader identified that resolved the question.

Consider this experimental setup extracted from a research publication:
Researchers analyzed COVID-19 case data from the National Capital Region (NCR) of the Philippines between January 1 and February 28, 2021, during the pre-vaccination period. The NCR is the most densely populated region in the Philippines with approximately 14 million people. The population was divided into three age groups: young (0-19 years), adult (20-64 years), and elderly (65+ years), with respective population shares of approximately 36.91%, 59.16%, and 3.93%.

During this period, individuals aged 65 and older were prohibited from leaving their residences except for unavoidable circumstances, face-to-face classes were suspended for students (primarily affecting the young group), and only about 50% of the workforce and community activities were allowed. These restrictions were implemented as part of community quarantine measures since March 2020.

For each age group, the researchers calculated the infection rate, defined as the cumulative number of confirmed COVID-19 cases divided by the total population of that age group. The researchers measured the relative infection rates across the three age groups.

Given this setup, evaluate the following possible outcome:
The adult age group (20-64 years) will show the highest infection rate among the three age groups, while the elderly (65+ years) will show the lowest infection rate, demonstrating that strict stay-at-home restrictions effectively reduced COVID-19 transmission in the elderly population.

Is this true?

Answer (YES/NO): NO